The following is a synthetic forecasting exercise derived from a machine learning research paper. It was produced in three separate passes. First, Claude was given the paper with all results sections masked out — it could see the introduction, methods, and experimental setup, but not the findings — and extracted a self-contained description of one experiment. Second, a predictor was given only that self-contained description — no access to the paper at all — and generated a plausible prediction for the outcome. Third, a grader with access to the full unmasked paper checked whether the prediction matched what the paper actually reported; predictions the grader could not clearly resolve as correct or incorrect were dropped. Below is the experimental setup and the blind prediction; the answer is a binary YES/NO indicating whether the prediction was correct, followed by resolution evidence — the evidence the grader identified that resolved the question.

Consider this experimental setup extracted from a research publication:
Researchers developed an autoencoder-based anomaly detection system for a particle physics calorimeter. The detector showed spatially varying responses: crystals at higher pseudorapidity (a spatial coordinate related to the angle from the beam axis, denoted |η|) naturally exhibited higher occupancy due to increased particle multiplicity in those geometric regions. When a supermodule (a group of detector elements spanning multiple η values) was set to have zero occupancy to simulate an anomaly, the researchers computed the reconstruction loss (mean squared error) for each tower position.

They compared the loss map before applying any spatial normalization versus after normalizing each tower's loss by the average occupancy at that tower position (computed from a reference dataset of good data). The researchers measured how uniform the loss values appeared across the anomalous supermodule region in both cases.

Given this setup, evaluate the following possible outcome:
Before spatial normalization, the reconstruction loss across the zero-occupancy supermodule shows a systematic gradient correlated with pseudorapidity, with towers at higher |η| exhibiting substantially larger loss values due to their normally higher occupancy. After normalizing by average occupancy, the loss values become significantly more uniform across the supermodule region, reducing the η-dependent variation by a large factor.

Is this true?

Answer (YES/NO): YES